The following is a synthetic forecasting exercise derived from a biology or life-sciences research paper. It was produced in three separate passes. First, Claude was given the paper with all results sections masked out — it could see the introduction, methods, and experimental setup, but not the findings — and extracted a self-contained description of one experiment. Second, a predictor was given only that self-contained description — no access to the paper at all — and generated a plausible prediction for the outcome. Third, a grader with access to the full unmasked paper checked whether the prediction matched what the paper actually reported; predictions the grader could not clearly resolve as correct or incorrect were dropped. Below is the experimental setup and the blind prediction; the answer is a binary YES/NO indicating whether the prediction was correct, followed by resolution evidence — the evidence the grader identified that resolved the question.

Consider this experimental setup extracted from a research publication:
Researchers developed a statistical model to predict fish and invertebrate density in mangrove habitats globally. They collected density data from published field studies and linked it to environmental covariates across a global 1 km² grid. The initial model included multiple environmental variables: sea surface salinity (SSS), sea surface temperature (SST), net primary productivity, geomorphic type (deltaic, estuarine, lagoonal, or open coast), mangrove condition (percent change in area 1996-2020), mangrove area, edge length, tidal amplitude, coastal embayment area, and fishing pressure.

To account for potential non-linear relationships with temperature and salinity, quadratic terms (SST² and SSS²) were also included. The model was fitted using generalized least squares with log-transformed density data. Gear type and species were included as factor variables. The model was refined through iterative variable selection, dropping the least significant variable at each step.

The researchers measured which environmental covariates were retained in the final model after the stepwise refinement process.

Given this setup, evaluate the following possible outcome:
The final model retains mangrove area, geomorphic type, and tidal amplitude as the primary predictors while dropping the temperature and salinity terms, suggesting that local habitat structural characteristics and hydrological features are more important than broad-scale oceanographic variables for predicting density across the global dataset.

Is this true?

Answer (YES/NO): NO